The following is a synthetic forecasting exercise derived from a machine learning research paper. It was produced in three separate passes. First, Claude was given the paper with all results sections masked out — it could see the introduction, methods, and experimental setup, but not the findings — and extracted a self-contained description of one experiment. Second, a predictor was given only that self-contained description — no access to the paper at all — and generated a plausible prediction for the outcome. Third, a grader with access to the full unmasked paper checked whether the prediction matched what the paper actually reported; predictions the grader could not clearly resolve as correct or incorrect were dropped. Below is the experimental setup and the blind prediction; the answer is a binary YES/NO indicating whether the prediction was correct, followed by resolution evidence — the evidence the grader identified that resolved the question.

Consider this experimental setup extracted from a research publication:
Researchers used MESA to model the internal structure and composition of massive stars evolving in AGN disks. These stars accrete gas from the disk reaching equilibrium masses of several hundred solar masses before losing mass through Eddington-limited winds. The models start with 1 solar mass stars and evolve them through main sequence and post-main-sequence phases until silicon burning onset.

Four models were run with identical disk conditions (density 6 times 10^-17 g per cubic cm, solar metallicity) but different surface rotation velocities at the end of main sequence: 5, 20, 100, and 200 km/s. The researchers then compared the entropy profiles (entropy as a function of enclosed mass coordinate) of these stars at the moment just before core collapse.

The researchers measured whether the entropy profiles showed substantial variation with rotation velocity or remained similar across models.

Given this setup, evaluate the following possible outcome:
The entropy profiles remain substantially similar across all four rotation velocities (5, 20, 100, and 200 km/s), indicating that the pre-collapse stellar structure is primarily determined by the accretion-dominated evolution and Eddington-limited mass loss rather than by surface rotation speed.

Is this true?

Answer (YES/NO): YES